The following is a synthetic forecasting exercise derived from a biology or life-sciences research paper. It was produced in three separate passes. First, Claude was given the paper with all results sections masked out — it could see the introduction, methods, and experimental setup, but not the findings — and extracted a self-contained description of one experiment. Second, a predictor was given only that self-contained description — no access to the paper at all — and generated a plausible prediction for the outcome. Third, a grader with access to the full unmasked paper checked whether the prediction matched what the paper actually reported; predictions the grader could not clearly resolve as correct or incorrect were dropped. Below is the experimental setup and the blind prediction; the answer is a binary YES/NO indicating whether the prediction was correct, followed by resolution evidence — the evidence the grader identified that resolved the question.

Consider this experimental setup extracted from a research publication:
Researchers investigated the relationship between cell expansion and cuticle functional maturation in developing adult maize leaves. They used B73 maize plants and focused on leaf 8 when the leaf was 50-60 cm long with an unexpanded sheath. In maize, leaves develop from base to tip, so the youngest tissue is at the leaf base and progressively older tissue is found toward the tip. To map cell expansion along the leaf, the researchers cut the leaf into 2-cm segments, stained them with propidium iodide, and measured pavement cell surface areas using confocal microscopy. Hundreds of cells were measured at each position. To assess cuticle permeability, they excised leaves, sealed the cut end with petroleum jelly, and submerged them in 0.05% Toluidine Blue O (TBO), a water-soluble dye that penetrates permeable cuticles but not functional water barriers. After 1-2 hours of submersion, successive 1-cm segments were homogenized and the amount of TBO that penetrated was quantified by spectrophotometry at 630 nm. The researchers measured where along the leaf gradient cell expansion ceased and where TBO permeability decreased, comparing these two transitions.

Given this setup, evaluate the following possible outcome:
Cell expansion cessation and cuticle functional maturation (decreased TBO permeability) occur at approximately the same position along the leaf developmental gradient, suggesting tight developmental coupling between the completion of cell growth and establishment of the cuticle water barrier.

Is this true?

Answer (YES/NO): YES